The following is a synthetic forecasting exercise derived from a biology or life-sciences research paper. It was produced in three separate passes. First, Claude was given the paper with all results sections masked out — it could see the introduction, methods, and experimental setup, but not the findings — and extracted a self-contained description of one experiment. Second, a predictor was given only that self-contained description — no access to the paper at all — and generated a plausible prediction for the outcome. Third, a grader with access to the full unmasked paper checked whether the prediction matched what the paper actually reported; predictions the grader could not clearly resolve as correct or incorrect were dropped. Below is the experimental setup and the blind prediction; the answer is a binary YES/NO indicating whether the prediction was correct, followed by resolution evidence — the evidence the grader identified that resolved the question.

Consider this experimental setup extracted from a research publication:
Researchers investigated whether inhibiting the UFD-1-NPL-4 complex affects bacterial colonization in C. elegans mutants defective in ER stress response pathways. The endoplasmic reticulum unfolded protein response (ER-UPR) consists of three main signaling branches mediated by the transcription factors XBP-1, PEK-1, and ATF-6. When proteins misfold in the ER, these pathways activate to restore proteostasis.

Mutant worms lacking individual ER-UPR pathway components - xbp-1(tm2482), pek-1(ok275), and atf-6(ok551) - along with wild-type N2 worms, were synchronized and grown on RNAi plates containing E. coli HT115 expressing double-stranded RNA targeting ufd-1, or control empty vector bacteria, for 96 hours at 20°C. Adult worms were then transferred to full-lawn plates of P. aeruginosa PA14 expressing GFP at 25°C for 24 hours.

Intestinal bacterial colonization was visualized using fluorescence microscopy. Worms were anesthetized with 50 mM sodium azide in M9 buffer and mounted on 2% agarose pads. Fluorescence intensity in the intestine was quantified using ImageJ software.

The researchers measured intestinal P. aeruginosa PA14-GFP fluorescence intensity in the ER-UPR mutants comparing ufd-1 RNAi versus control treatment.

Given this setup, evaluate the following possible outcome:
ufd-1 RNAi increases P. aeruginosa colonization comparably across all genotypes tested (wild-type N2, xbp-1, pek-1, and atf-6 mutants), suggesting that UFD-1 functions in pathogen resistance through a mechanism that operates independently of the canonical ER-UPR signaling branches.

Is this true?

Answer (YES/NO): NO